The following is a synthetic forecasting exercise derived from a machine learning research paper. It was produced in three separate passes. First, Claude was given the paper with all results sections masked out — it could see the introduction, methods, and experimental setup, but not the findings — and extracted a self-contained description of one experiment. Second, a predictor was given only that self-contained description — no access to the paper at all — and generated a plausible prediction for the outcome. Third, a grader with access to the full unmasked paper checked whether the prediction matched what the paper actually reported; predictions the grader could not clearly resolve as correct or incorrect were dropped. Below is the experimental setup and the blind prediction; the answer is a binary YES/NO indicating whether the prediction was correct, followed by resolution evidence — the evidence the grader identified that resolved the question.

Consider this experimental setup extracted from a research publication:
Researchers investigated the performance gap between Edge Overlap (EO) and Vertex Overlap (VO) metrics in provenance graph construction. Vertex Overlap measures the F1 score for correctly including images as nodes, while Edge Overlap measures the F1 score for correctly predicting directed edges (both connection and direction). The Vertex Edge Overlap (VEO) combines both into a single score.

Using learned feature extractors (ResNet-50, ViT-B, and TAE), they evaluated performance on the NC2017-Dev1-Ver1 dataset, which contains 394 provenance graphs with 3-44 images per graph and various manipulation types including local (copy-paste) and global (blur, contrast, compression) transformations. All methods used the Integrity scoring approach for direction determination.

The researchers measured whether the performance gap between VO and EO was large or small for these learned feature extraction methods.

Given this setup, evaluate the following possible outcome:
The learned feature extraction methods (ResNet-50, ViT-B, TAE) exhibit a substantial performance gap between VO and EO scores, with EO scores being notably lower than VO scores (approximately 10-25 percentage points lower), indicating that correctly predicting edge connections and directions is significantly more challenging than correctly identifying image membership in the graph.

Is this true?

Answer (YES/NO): NO